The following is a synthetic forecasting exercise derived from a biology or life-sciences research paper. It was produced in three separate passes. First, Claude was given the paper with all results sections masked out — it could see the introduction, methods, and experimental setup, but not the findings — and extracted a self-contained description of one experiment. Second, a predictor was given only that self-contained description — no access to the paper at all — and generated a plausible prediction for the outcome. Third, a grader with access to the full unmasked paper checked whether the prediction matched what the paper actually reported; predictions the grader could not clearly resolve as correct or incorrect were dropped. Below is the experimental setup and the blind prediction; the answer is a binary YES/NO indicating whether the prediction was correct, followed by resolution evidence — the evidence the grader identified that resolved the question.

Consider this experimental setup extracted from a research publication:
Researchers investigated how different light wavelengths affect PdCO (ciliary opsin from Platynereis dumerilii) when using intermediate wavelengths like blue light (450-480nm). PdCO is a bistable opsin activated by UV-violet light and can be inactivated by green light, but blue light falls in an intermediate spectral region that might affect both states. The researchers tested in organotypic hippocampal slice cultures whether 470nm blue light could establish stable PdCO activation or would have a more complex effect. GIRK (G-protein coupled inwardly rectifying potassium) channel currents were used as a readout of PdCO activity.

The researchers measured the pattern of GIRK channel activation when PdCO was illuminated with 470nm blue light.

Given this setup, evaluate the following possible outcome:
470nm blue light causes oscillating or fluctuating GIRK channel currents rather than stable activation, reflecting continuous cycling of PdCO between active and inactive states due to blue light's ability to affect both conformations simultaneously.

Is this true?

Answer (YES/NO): NO